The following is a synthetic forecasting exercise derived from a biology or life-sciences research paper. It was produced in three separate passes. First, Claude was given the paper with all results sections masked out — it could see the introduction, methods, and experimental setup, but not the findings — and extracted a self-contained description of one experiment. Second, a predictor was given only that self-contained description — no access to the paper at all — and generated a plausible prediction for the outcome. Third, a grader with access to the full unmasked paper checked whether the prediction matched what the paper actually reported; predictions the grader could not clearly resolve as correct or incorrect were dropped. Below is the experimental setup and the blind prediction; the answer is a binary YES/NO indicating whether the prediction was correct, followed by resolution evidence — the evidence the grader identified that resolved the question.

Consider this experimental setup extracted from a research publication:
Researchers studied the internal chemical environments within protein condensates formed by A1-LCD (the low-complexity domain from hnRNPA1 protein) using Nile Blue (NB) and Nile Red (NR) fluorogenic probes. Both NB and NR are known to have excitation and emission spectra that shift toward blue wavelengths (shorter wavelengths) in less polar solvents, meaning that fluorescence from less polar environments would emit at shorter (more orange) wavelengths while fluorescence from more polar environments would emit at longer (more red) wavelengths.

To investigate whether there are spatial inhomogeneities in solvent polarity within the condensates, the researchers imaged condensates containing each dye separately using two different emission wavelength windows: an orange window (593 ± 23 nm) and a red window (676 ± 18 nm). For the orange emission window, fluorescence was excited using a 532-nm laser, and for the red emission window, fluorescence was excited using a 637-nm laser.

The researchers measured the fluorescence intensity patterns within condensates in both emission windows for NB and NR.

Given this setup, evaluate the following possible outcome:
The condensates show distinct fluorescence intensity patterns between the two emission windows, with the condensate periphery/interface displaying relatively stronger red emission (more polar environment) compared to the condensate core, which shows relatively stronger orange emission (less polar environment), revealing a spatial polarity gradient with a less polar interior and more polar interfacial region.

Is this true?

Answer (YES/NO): NO